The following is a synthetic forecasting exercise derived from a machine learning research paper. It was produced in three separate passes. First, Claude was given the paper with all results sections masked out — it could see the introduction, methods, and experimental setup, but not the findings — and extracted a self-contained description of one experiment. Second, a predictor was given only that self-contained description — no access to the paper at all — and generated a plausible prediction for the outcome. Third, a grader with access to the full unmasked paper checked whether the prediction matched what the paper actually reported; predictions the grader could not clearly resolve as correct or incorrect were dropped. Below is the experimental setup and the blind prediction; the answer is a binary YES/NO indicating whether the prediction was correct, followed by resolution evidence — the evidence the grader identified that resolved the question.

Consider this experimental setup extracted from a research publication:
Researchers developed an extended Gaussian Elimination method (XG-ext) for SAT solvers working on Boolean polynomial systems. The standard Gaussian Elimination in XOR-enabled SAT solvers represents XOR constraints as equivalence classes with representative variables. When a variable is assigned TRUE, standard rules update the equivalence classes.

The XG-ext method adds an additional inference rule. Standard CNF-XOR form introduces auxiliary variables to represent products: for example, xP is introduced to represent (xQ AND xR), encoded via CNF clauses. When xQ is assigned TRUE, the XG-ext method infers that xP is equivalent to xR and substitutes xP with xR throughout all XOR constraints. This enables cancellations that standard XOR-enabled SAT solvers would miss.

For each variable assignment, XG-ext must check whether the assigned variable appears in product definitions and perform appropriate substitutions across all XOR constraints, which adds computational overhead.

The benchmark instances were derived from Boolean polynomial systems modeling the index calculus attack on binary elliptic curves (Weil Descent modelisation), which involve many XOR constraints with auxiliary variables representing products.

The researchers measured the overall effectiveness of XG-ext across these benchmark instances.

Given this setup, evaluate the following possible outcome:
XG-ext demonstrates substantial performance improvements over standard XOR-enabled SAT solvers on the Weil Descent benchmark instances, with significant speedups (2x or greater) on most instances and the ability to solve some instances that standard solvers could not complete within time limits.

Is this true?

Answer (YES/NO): NO